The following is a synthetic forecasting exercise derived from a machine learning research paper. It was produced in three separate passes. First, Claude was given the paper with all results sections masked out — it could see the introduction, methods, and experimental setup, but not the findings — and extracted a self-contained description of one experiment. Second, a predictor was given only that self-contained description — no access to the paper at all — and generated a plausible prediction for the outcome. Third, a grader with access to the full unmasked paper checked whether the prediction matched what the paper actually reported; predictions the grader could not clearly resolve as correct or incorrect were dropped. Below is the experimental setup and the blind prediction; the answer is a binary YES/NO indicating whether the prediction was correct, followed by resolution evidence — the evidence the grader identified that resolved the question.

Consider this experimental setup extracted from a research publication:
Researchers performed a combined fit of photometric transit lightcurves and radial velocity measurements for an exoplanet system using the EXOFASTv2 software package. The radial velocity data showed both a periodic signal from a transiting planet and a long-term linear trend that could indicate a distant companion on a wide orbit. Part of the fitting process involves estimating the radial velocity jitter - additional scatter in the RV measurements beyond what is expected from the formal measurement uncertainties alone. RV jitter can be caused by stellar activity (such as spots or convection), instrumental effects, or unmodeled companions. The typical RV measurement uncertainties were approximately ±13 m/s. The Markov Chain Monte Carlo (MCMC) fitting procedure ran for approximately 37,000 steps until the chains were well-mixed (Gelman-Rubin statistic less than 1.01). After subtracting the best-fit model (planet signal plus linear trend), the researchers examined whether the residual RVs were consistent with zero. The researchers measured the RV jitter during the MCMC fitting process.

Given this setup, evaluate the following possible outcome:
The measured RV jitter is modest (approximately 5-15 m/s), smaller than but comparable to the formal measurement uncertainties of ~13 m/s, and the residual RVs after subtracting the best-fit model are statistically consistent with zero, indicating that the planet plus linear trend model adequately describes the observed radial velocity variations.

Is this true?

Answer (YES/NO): YES